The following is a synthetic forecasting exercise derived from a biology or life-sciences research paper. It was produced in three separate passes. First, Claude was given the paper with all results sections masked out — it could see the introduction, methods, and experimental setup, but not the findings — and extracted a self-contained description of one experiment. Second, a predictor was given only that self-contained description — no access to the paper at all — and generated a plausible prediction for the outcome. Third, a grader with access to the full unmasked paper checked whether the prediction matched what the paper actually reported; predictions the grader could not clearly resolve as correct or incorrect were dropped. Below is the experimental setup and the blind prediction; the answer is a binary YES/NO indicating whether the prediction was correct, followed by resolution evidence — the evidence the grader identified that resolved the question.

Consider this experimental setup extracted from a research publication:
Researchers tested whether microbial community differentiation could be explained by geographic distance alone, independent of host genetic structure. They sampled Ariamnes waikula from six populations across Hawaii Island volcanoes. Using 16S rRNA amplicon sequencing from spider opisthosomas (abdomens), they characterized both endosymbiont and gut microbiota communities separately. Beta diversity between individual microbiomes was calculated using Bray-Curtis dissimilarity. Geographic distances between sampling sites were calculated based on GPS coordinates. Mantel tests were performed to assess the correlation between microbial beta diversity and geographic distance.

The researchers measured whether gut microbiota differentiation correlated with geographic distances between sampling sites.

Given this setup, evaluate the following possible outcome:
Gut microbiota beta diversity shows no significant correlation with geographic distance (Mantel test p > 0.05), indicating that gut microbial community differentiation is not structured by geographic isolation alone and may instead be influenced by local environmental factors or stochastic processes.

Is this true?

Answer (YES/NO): YES